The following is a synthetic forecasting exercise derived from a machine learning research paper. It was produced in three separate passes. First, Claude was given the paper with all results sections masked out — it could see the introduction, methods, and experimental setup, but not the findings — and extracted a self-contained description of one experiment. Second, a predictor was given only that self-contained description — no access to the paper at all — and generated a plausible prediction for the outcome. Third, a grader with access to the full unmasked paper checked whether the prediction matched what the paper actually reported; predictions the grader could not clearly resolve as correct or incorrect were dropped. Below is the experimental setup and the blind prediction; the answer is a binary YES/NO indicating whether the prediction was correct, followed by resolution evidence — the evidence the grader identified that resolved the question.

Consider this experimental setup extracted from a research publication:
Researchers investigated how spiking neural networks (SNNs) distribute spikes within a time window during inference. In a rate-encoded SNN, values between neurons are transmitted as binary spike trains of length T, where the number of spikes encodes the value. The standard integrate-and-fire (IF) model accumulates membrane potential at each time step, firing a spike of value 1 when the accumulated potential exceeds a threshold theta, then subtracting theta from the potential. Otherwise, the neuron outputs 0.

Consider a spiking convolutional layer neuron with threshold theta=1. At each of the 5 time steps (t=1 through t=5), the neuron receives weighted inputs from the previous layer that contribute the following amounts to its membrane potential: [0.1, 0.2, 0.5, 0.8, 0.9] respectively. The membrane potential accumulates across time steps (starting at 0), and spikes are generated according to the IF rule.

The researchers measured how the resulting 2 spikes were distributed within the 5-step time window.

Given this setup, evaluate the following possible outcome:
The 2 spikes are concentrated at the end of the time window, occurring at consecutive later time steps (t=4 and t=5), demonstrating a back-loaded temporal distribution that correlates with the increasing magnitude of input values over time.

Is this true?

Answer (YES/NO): YES